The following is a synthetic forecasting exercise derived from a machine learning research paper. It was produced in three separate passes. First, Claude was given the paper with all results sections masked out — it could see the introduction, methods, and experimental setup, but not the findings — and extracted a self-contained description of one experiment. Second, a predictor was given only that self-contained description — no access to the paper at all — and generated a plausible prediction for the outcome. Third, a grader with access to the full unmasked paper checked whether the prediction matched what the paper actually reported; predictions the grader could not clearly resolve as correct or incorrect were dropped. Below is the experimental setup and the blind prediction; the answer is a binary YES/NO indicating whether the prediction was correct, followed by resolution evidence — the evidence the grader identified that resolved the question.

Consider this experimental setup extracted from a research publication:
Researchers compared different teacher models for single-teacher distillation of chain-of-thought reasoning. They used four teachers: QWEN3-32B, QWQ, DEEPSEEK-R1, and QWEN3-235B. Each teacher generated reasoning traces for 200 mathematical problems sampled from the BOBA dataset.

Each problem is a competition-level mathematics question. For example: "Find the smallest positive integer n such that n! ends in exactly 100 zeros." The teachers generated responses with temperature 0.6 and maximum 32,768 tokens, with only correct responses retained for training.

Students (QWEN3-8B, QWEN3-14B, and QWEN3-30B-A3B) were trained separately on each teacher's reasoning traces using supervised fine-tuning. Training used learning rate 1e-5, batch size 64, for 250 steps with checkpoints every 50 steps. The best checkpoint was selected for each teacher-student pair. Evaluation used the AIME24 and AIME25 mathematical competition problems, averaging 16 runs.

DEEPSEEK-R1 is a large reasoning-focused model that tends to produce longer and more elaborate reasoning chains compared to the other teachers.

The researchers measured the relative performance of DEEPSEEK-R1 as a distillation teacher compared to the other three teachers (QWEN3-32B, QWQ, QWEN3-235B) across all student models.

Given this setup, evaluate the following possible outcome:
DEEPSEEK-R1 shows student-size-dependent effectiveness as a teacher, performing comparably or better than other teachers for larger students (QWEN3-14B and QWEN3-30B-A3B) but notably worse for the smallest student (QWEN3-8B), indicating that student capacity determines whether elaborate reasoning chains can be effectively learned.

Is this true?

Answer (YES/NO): NO